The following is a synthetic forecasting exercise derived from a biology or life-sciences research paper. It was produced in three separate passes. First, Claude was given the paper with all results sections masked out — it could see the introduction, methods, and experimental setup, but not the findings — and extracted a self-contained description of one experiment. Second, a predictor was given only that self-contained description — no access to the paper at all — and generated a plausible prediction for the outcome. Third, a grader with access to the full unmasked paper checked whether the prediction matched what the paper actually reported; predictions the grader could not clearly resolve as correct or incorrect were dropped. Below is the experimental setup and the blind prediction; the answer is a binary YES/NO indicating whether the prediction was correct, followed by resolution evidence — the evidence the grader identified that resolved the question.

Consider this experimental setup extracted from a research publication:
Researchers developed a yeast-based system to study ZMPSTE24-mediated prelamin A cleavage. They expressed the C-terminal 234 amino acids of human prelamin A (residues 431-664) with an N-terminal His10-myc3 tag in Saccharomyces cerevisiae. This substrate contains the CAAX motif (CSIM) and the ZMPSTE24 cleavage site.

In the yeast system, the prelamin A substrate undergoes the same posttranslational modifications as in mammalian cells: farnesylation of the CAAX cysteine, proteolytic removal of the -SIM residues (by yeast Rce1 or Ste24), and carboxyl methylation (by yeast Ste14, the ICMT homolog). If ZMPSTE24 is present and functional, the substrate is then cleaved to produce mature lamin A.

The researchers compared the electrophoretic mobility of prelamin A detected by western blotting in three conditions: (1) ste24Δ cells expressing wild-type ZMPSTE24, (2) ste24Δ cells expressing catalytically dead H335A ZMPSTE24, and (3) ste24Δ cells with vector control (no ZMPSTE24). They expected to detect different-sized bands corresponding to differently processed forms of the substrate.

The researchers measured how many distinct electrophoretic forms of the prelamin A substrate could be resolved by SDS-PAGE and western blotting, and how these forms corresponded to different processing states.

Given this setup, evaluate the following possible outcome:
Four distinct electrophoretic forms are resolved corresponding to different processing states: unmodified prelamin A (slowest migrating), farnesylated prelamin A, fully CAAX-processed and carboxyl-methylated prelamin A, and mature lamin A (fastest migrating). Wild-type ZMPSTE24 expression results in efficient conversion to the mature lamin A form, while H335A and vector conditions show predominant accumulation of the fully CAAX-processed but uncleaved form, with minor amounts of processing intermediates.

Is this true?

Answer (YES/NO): NO